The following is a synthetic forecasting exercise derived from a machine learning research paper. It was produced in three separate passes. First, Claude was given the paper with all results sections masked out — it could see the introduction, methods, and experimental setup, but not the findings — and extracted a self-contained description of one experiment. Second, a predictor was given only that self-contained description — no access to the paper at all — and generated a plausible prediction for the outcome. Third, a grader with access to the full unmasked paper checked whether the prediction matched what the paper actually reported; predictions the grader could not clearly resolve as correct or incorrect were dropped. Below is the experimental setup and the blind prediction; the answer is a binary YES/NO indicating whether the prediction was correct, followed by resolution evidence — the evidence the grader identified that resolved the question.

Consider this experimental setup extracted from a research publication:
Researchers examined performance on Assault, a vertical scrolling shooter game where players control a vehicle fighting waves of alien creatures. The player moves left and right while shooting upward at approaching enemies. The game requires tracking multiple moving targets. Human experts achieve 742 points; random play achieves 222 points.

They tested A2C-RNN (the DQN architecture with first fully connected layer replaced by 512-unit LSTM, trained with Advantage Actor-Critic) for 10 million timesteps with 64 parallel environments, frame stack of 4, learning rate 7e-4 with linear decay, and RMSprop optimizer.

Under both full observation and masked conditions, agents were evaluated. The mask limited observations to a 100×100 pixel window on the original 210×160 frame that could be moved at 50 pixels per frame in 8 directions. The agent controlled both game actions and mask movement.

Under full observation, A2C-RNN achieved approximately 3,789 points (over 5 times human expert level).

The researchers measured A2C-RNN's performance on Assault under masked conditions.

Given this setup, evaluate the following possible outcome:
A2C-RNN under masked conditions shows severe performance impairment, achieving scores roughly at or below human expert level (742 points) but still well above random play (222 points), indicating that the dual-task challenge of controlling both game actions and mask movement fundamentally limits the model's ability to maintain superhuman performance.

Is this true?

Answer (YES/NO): YES